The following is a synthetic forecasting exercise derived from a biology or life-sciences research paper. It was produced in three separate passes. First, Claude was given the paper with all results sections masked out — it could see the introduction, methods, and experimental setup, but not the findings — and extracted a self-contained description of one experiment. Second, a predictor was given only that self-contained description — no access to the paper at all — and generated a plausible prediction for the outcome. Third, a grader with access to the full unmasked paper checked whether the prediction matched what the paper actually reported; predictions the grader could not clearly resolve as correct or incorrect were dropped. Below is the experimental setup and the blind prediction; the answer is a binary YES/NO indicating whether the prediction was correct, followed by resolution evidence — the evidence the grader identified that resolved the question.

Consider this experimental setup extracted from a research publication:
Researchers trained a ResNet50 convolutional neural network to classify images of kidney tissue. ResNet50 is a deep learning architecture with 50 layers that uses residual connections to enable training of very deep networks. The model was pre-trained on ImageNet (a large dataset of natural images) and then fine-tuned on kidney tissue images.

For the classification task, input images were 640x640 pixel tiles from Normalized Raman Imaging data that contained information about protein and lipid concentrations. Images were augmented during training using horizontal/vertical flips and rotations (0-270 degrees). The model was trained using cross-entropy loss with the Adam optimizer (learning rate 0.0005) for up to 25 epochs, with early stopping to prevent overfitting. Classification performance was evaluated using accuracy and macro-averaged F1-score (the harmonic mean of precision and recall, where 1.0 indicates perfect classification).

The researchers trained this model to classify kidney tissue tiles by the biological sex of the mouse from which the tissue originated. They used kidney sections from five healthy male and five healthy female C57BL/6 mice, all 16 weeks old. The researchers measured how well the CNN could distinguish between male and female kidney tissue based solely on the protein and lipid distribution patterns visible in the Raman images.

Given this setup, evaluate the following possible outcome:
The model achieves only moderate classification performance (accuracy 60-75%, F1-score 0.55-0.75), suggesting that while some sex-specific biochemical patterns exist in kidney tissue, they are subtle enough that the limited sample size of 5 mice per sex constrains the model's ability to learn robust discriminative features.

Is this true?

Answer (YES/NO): NO